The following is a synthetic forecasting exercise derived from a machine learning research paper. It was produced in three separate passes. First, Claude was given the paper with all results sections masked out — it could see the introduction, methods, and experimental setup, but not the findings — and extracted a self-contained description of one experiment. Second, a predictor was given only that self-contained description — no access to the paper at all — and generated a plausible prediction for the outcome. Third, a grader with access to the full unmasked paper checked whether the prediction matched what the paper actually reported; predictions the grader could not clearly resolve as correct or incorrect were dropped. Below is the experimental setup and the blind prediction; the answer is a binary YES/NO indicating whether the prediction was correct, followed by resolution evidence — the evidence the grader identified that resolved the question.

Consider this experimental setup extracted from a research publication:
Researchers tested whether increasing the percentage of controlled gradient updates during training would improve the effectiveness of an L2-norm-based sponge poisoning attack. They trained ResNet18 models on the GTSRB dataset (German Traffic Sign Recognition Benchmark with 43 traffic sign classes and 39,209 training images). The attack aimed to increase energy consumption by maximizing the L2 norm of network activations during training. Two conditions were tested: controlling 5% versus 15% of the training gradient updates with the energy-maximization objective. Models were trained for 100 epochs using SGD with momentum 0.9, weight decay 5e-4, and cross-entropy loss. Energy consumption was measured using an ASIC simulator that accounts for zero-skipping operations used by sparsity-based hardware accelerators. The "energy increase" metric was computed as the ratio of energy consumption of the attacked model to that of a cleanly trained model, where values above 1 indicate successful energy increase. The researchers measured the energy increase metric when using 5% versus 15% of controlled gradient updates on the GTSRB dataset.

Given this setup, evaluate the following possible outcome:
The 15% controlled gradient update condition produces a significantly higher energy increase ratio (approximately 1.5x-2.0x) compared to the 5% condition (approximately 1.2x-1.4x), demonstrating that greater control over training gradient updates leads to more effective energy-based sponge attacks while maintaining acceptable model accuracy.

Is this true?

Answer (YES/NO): NO